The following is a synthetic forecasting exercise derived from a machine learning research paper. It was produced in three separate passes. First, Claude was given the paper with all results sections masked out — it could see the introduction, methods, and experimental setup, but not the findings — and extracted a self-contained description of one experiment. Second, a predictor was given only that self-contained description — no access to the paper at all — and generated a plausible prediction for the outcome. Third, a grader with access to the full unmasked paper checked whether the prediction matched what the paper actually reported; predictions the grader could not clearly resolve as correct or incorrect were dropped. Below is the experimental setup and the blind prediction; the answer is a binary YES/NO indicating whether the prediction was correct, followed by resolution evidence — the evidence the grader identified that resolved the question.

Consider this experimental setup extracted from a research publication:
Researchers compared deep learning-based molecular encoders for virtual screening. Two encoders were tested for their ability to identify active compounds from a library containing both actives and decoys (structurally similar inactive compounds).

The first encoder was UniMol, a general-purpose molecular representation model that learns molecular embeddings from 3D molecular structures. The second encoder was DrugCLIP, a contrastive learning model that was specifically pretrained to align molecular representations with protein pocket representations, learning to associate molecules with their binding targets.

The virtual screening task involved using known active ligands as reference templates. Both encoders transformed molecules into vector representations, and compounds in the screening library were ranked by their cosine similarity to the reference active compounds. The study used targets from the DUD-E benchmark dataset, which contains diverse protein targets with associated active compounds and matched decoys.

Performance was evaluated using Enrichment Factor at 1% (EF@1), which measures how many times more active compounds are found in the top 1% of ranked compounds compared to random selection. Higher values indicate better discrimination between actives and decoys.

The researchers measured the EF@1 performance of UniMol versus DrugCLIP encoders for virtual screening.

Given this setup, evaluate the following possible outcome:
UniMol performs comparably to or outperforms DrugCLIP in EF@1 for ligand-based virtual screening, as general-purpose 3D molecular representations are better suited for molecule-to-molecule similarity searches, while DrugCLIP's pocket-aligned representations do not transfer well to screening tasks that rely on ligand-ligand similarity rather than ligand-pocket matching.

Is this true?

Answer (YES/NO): NO